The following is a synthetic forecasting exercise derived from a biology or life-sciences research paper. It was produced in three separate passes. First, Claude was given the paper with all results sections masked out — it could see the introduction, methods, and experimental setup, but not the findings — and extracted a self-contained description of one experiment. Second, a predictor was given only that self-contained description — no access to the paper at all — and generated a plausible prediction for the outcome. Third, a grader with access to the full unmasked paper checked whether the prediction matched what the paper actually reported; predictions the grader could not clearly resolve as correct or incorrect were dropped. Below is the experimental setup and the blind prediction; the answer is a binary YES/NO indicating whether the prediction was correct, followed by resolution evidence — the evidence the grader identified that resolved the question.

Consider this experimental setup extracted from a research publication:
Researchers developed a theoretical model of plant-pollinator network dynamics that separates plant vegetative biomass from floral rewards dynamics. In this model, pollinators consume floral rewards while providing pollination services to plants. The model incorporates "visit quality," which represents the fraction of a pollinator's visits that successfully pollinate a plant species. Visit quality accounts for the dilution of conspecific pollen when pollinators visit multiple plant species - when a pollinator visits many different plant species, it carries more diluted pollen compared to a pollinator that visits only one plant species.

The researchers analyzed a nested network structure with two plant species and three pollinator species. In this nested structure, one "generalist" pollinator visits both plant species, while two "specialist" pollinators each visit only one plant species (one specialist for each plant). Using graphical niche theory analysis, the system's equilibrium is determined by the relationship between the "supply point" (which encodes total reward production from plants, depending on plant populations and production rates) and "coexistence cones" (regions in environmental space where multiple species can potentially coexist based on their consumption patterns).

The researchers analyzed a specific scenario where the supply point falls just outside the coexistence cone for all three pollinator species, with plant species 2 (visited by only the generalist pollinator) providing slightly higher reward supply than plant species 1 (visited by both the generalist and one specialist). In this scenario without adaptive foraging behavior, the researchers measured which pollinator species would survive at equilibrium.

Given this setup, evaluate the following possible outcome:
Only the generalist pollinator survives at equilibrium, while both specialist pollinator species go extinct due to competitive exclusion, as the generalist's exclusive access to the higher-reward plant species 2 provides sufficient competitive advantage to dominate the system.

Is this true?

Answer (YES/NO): YES